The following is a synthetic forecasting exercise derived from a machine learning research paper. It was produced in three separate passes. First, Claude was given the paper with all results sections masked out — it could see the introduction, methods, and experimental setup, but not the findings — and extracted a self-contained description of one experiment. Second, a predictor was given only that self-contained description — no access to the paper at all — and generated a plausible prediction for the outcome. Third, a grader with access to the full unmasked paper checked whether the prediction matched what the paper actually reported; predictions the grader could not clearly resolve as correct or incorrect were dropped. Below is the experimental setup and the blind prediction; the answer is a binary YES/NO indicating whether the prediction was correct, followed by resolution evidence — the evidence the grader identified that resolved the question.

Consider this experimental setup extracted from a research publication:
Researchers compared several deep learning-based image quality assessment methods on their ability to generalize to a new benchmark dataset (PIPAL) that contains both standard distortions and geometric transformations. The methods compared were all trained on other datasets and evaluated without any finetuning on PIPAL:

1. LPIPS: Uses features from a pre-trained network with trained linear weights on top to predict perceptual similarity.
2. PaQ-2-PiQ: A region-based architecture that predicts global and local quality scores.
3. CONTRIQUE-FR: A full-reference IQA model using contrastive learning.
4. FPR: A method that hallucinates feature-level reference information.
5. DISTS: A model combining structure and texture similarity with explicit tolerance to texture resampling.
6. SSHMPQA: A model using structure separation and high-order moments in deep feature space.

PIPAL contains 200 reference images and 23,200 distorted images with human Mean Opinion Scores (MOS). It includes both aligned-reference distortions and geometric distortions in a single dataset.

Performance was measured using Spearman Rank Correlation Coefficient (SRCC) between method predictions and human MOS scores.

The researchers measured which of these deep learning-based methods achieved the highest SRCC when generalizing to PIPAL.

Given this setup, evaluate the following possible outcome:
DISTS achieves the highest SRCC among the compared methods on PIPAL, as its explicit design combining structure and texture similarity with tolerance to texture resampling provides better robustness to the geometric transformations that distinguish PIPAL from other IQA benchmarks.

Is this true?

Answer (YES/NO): NO